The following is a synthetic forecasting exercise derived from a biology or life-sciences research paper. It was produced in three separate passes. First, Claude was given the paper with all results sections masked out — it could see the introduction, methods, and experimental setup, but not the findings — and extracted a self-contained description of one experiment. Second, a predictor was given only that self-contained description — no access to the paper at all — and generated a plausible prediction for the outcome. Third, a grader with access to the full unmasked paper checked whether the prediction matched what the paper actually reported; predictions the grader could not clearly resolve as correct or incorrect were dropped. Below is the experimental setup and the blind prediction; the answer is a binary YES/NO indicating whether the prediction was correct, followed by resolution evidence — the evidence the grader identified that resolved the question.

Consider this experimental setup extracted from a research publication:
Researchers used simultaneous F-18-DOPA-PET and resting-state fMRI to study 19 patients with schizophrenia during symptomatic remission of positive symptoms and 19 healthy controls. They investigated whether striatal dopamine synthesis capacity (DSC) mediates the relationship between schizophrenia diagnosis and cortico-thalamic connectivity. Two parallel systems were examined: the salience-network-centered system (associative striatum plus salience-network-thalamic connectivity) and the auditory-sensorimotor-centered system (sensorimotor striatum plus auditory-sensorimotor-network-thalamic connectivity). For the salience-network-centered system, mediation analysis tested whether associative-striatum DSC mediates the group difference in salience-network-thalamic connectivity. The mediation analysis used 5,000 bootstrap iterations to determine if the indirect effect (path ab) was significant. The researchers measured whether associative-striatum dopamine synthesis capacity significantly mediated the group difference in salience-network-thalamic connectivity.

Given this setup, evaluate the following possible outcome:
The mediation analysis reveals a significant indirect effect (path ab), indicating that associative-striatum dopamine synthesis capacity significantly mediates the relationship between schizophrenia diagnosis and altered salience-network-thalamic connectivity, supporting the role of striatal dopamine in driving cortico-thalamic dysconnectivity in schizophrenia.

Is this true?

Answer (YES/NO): YES